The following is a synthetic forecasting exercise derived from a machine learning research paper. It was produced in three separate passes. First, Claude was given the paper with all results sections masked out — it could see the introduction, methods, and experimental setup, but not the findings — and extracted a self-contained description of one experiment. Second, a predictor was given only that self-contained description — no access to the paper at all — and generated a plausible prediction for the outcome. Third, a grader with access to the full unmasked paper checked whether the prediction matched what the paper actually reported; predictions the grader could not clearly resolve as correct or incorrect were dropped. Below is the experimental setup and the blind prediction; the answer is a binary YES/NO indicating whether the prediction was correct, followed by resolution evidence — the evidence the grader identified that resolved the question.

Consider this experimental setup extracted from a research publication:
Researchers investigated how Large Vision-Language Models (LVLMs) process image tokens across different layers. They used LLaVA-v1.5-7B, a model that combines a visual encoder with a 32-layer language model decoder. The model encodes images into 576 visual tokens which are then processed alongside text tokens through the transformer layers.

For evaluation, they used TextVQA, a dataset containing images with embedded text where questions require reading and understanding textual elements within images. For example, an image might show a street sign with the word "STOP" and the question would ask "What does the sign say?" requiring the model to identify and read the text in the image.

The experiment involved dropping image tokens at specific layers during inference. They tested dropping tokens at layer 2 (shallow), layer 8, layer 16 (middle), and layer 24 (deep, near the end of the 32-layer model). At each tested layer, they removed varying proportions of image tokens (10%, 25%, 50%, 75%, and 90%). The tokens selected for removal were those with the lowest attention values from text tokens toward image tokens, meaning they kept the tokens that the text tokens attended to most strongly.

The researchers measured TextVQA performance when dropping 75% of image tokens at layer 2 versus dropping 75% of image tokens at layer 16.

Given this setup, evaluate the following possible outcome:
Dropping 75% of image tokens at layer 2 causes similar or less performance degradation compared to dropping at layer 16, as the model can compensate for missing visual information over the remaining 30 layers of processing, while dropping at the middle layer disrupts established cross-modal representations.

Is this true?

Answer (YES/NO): NO